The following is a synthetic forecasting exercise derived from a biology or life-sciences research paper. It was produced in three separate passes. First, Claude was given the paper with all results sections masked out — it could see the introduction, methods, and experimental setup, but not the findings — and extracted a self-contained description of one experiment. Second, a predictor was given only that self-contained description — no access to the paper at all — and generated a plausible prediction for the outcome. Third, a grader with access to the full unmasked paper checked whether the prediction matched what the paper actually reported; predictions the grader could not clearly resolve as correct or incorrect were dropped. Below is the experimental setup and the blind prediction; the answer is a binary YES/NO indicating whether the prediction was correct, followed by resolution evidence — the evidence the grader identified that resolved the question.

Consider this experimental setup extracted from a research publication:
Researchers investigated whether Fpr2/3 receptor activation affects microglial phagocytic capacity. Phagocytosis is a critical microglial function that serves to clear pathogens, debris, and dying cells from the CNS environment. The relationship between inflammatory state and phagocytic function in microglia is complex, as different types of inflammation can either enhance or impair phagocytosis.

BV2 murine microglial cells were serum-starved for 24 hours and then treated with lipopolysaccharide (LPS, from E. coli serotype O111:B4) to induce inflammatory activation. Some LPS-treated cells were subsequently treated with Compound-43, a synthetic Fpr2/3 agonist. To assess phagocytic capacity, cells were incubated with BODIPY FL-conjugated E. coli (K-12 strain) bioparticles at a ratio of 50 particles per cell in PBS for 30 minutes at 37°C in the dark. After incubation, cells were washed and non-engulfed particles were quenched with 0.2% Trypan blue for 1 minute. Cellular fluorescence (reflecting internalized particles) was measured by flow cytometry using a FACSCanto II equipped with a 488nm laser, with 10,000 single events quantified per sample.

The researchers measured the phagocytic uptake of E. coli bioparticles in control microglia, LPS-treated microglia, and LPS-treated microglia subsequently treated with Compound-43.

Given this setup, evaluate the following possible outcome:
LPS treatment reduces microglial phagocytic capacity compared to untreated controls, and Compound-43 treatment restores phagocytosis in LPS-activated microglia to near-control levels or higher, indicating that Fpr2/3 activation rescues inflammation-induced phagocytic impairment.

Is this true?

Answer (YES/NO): NO